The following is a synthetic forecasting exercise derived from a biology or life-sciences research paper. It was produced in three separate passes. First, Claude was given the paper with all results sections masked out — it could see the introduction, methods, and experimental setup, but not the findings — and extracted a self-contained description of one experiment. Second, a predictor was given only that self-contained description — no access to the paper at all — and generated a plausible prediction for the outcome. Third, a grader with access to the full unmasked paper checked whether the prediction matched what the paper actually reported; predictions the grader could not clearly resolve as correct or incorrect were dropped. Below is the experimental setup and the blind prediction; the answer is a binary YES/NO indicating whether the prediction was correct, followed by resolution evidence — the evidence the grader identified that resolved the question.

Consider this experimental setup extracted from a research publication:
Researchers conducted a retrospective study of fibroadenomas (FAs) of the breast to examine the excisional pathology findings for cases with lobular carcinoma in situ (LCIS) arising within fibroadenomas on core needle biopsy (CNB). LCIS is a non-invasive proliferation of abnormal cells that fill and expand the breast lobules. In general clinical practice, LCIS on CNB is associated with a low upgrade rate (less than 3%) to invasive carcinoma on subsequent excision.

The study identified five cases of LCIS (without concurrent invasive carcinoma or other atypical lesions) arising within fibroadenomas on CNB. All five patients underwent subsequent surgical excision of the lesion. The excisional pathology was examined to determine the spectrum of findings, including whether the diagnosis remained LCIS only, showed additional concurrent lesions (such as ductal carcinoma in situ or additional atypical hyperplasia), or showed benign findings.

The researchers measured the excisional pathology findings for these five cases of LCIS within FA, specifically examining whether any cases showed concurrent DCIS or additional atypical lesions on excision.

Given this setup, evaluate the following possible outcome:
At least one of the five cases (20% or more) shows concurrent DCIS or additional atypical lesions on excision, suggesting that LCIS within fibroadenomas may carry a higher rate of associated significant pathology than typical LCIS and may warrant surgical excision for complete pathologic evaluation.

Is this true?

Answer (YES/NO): YES